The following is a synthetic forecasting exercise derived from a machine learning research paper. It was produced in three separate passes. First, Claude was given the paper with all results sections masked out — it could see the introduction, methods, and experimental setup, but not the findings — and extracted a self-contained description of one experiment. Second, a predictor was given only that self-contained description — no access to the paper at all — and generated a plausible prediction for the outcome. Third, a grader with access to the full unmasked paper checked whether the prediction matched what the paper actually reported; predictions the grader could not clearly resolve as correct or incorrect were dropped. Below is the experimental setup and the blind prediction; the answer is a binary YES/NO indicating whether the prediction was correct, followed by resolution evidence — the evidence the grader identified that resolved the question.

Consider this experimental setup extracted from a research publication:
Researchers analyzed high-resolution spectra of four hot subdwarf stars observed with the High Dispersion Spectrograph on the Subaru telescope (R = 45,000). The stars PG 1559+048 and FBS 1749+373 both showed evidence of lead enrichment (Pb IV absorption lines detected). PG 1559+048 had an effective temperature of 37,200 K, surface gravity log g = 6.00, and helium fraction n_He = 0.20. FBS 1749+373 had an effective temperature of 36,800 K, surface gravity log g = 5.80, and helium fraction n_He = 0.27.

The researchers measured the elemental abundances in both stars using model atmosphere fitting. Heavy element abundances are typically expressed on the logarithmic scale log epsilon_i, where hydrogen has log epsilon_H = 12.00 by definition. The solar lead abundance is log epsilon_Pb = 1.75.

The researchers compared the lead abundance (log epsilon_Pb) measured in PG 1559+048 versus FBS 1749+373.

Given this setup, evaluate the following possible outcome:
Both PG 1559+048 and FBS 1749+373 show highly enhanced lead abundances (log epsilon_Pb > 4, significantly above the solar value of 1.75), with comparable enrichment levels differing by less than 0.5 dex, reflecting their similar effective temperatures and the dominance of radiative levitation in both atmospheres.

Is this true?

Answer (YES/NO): YES